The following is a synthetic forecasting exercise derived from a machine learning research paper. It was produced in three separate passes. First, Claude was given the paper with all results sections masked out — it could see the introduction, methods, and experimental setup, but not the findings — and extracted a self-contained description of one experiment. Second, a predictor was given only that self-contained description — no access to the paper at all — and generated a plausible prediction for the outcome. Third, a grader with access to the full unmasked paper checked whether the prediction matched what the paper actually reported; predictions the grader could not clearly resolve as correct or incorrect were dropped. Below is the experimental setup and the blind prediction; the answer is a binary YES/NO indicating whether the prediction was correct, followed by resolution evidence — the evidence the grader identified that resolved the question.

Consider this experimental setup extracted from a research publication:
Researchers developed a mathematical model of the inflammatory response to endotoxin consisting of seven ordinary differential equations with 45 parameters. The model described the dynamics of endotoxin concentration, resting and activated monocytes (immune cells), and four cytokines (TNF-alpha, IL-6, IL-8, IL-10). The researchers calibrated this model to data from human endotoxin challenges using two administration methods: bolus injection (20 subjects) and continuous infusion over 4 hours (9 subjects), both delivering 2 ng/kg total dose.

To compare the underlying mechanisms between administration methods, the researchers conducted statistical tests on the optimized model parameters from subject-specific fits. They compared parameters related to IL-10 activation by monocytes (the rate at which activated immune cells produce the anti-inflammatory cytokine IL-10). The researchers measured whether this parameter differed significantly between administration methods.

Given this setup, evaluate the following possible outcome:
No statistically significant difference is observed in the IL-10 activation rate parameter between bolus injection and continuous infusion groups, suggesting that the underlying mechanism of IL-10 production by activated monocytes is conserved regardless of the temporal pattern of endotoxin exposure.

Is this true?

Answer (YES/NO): NO